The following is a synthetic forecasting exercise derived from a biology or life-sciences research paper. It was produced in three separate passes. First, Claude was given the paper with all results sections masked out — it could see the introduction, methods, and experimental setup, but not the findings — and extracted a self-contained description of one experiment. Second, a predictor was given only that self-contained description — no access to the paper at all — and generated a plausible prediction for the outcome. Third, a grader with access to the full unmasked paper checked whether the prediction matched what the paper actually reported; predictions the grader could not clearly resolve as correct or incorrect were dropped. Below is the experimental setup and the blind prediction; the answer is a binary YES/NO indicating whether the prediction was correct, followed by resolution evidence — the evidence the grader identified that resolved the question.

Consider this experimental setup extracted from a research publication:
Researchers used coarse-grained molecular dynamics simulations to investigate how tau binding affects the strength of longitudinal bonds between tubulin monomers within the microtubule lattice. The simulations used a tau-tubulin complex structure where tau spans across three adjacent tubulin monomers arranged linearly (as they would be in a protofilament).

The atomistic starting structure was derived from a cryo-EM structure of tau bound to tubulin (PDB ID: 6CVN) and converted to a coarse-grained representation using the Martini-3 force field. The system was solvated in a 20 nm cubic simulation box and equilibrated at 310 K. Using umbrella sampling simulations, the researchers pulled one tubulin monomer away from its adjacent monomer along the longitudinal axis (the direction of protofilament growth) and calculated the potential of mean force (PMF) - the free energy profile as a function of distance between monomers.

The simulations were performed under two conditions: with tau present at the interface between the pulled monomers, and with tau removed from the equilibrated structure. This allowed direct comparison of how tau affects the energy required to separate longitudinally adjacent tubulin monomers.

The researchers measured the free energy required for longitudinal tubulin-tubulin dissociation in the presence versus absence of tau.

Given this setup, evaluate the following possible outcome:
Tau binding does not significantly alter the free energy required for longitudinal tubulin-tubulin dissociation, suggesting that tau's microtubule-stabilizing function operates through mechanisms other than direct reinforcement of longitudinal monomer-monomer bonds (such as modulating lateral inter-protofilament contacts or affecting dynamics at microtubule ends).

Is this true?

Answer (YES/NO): NO